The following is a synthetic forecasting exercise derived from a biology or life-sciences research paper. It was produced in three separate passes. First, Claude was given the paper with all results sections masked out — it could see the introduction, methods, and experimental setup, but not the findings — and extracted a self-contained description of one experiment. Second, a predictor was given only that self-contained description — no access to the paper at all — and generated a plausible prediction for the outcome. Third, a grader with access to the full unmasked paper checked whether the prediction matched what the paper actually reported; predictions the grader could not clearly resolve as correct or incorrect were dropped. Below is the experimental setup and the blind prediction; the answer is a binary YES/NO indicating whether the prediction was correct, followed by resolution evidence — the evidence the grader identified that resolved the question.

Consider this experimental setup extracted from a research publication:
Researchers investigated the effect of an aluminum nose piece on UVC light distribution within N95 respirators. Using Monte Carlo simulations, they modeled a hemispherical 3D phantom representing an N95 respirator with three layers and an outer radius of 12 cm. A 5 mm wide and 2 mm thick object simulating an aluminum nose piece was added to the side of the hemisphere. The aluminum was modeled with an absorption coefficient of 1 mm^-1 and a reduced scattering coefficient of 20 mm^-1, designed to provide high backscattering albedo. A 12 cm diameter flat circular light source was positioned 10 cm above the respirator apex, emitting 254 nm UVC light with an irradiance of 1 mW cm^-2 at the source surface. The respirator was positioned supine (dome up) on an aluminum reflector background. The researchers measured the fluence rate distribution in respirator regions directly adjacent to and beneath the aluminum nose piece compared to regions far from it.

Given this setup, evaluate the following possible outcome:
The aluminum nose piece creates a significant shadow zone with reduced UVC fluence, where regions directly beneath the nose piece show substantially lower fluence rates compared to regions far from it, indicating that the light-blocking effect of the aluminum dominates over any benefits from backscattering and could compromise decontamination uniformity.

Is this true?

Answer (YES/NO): NO